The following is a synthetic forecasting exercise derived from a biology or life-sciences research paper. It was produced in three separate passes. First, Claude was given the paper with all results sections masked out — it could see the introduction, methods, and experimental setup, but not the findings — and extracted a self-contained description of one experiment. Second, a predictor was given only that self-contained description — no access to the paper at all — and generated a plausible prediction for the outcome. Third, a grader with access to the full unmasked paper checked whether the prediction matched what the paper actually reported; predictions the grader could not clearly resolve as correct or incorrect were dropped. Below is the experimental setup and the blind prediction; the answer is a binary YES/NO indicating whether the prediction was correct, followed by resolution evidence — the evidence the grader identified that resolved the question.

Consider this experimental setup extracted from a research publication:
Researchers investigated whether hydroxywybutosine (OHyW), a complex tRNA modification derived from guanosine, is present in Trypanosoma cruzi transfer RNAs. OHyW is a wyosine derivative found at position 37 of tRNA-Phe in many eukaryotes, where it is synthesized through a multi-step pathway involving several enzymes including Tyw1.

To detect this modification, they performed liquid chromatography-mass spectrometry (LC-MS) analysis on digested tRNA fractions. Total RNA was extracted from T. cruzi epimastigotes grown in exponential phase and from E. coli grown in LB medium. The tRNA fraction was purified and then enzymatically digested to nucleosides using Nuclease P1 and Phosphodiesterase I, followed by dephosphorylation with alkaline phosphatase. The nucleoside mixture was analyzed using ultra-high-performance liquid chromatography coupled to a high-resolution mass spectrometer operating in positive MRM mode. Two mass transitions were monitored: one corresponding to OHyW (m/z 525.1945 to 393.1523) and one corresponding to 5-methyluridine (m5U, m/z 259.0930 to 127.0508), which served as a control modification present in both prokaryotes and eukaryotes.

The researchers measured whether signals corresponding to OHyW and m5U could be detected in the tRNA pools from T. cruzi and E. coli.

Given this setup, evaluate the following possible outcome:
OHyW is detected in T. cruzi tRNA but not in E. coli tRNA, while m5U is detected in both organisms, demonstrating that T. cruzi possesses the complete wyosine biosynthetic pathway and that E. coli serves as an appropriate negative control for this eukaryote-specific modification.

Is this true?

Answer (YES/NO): YES